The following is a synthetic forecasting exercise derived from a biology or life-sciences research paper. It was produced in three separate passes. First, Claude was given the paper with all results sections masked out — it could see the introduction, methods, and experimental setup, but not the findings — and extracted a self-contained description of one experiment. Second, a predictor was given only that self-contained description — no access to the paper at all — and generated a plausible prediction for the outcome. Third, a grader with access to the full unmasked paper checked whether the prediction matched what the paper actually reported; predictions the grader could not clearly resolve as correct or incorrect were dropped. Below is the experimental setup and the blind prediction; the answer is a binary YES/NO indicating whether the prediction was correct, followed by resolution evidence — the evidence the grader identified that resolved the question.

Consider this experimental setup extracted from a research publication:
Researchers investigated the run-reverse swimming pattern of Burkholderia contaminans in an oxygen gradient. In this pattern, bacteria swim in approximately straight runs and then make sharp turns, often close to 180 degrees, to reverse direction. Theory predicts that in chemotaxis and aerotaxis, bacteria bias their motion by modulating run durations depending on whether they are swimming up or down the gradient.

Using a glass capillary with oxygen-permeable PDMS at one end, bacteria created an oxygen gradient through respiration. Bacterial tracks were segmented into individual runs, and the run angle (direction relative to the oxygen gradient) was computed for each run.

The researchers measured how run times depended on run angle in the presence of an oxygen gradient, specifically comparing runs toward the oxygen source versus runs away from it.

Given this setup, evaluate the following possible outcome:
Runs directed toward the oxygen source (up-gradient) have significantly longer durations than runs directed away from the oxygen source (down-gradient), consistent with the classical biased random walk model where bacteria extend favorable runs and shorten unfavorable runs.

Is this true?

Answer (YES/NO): YES